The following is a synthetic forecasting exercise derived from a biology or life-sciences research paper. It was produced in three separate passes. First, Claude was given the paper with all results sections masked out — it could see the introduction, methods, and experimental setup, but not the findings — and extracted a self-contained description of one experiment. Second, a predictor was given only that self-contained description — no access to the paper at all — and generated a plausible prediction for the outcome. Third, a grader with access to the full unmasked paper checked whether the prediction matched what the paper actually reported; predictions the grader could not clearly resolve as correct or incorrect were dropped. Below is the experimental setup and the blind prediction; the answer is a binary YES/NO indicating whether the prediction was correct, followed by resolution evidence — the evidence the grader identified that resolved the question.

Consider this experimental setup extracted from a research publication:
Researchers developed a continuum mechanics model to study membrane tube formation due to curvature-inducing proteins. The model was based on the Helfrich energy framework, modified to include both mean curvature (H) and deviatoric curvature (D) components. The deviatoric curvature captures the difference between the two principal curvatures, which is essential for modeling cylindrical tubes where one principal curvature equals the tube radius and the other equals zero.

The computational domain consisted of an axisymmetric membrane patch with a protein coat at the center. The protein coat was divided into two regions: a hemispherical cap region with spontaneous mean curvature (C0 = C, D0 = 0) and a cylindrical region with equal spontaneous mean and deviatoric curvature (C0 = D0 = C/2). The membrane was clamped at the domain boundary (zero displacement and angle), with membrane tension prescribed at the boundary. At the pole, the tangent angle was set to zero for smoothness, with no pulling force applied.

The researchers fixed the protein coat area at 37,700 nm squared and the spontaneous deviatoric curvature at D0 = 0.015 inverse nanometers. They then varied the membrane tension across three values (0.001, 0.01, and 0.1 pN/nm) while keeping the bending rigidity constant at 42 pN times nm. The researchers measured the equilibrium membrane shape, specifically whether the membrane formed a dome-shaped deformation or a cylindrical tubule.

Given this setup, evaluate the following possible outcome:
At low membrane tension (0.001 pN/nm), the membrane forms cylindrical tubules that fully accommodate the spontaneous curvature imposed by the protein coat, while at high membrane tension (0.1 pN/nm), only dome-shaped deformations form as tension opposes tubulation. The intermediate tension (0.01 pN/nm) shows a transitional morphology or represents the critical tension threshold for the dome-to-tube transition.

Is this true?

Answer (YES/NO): NO